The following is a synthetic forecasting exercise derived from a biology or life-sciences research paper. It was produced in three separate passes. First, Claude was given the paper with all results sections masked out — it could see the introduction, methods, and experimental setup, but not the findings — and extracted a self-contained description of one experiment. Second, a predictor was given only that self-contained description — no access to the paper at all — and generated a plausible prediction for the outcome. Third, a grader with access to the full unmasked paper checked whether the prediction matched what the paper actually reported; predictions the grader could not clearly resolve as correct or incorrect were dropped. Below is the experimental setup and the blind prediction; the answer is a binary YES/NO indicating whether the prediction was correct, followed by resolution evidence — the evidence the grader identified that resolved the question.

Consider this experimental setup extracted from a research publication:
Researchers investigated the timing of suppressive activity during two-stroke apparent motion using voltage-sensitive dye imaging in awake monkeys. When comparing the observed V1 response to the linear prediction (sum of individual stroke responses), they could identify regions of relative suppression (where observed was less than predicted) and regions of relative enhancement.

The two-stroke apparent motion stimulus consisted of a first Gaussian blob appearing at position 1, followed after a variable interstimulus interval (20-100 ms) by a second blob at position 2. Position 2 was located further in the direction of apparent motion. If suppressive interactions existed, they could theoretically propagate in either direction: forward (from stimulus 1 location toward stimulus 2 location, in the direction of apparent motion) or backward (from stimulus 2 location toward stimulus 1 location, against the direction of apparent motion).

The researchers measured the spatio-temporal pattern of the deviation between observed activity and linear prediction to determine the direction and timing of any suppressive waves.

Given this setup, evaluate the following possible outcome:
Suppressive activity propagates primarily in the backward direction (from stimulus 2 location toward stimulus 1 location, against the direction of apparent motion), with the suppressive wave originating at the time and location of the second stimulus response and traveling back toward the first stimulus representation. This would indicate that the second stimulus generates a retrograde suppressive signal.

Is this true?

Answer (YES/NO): YES